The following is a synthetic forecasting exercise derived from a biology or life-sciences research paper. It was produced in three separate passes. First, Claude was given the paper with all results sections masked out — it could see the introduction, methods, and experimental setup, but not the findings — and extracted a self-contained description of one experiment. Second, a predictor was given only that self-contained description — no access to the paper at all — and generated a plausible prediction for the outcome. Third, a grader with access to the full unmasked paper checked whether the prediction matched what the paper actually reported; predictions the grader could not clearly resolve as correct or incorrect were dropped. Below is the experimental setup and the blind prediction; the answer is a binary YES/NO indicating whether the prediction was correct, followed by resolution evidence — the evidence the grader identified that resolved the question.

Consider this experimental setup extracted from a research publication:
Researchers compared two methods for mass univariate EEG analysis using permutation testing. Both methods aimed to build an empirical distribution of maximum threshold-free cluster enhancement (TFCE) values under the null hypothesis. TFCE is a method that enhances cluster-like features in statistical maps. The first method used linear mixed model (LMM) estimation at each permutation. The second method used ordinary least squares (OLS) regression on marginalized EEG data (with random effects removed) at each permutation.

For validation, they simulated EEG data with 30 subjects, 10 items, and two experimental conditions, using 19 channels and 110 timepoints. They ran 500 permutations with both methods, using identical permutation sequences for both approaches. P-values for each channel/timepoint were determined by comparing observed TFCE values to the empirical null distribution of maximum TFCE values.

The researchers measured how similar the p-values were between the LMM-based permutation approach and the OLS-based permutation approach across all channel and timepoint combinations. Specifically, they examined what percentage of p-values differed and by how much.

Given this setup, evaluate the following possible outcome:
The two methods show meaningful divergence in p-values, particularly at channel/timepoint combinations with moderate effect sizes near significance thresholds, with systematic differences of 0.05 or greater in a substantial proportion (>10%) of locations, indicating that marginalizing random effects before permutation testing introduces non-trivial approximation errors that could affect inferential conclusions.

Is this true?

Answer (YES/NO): NO